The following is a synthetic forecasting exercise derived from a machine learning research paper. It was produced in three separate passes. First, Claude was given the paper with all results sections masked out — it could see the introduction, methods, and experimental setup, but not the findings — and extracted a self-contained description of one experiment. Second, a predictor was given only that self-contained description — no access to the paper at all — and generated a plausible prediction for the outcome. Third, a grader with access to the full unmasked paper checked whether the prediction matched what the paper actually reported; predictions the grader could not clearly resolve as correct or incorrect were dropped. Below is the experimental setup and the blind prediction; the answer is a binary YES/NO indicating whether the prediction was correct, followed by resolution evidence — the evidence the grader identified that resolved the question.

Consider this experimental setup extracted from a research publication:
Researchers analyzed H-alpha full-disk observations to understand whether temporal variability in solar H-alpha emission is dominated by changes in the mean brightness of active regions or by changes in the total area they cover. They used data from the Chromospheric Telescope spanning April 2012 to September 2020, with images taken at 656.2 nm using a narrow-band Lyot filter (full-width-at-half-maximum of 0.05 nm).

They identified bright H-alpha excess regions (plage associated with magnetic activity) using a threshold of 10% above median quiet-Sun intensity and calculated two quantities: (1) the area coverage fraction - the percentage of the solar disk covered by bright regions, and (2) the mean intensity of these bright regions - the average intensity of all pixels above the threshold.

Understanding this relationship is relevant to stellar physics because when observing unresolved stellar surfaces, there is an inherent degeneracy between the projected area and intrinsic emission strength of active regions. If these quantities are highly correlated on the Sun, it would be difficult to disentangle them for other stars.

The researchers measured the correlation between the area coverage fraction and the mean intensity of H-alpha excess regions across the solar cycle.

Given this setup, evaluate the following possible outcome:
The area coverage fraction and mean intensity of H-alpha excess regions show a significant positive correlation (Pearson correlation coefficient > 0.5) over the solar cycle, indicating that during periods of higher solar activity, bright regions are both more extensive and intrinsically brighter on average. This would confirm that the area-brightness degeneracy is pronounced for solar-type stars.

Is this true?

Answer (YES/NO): NO